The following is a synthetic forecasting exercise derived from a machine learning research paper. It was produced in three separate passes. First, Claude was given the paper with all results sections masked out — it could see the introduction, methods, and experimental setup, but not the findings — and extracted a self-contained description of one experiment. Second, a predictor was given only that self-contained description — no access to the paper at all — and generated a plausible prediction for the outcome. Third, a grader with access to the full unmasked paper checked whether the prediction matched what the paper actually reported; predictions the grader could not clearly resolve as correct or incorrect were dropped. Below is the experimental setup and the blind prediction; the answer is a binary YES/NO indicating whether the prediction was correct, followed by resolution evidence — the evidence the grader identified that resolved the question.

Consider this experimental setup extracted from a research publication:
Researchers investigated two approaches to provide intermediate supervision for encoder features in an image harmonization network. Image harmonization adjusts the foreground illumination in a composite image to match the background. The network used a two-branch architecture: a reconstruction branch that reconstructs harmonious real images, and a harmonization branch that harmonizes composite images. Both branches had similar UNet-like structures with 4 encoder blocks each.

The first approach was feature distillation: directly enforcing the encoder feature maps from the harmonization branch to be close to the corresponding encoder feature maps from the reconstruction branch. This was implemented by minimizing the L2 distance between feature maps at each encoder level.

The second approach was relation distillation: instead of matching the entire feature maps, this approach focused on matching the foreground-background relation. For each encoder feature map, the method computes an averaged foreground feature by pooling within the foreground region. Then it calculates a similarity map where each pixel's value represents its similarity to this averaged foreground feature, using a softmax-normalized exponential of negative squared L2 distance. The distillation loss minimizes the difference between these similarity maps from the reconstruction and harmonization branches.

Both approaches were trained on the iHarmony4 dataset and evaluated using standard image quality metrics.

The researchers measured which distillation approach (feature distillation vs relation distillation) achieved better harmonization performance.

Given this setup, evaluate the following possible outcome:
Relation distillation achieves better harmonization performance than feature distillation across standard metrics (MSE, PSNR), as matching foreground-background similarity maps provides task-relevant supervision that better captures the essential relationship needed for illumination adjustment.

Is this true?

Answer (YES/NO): YES